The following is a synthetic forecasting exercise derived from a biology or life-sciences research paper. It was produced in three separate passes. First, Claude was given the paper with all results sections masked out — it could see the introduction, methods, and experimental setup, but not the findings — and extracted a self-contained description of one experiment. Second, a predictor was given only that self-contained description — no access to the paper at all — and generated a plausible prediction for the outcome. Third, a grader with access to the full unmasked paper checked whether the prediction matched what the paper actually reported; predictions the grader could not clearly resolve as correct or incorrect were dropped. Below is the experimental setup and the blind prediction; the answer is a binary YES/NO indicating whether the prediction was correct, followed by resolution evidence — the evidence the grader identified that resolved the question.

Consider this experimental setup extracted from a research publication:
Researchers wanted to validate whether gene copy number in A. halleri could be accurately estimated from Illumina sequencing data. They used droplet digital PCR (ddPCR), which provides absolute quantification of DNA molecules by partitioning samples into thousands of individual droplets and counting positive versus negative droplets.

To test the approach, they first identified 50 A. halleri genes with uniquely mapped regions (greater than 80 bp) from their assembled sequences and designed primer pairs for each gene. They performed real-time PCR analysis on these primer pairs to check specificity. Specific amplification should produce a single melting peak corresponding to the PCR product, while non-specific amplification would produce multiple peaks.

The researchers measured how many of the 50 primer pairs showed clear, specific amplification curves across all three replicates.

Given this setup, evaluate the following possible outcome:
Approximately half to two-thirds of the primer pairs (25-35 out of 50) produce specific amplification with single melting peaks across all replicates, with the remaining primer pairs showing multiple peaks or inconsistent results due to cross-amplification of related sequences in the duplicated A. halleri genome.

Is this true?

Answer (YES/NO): YES